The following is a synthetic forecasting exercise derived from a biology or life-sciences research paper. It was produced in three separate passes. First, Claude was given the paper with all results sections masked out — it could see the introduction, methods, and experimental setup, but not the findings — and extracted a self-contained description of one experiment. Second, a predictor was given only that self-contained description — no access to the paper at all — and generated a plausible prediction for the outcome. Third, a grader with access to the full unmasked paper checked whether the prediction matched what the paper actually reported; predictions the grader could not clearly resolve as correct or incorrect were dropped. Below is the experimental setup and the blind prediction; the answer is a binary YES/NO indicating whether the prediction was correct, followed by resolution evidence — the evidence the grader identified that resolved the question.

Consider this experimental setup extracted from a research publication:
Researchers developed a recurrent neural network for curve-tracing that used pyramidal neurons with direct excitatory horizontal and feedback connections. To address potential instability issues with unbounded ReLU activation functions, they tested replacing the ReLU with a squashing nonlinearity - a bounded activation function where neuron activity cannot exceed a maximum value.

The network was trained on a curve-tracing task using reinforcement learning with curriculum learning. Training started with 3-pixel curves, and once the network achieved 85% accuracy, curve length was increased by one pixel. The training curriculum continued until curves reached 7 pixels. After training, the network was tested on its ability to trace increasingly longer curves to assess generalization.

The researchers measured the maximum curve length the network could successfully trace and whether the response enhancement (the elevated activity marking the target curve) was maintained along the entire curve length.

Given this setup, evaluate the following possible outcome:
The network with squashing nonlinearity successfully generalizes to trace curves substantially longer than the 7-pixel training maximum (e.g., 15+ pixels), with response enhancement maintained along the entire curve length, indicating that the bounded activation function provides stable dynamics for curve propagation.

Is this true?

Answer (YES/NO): NO